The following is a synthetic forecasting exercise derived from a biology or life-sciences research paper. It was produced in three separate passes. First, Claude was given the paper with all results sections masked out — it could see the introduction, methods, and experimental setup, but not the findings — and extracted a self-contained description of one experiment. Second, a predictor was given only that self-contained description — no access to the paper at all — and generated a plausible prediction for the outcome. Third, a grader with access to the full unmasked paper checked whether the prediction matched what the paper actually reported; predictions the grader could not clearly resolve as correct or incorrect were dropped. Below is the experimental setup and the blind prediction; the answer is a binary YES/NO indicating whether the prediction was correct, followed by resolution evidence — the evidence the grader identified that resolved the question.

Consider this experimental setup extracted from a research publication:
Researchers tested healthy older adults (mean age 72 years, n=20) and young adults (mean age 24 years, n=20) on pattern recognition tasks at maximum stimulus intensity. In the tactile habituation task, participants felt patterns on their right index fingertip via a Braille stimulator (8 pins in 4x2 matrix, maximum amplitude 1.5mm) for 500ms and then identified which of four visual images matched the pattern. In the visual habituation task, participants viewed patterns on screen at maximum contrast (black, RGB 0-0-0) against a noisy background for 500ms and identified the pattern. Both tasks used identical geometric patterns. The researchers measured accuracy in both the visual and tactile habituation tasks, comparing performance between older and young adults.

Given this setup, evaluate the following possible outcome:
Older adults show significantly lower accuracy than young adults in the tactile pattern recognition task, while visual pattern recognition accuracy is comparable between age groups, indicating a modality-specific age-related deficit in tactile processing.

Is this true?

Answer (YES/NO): YES